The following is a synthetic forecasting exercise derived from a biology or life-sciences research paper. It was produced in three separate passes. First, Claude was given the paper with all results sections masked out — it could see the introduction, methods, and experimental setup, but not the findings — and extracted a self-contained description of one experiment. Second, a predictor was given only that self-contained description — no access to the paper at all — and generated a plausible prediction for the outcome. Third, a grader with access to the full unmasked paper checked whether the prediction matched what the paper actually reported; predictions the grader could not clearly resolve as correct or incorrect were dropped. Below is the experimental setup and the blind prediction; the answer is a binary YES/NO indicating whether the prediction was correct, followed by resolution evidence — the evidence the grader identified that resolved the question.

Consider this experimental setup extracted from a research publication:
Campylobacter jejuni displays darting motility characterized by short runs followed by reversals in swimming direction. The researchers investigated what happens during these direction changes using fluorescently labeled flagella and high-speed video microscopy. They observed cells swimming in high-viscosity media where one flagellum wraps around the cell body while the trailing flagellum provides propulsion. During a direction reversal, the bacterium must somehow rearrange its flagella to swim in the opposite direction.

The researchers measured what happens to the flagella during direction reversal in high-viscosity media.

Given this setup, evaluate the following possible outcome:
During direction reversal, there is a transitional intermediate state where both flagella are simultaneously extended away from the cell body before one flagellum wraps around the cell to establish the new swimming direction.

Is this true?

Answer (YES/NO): NO